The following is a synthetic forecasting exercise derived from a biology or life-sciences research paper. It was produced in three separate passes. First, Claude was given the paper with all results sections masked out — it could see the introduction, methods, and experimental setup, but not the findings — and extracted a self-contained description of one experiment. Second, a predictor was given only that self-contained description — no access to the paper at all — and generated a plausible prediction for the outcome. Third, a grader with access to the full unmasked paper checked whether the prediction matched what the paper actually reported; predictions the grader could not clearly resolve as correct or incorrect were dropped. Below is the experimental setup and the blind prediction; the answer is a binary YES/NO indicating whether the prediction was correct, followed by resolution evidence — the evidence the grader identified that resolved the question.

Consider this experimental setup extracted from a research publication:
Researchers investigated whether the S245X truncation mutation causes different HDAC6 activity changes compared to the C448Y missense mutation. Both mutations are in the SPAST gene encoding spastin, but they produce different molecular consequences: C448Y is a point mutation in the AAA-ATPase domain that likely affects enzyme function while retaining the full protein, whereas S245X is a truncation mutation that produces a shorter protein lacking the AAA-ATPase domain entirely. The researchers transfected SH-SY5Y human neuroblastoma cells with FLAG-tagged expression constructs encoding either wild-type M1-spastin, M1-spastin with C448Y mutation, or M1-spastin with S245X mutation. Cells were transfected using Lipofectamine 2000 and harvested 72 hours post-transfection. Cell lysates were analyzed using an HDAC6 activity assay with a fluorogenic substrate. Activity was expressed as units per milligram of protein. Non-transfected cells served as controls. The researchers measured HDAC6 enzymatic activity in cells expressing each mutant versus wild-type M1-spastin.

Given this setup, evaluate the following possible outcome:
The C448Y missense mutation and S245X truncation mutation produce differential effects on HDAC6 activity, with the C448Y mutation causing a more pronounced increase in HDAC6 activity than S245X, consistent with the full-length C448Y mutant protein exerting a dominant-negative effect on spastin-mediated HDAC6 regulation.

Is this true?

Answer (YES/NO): NO